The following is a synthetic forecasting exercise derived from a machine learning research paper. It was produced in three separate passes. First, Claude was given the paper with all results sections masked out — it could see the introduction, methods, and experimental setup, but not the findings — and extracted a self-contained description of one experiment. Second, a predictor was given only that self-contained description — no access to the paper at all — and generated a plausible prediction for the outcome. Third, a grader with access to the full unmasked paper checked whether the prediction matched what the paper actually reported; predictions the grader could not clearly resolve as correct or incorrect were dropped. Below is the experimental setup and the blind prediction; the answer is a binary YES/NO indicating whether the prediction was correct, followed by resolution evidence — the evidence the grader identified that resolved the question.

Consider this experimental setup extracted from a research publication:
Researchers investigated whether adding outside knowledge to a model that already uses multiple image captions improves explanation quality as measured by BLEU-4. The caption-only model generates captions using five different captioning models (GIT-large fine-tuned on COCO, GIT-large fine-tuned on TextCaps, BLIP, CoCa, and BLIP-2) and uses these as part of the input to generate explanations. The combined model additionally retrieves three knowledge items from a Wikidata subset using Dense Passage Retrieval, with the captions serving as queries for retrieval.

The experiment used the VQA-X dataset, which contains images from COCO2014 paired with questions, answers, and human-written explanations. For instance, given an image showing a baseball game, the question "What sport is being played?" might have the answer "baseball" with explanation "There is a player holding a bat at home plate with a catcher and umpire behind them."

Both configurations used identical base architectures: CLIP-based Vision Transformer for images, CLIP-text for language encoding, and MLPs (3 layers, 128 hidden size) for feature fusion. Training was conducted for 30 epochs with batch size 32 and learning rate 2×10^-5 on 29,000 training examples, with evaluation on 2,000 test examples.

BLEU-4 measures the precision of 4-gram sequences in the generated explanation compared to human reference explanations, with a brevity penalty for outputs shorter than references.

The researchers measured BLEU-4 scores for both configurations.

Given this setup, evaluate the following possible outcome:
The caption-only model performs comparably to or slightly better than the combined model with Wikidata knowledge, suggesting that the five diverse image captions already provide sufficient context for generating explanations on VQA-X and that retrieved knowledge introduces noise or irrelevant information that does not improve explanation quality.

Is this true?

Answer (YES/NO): YES